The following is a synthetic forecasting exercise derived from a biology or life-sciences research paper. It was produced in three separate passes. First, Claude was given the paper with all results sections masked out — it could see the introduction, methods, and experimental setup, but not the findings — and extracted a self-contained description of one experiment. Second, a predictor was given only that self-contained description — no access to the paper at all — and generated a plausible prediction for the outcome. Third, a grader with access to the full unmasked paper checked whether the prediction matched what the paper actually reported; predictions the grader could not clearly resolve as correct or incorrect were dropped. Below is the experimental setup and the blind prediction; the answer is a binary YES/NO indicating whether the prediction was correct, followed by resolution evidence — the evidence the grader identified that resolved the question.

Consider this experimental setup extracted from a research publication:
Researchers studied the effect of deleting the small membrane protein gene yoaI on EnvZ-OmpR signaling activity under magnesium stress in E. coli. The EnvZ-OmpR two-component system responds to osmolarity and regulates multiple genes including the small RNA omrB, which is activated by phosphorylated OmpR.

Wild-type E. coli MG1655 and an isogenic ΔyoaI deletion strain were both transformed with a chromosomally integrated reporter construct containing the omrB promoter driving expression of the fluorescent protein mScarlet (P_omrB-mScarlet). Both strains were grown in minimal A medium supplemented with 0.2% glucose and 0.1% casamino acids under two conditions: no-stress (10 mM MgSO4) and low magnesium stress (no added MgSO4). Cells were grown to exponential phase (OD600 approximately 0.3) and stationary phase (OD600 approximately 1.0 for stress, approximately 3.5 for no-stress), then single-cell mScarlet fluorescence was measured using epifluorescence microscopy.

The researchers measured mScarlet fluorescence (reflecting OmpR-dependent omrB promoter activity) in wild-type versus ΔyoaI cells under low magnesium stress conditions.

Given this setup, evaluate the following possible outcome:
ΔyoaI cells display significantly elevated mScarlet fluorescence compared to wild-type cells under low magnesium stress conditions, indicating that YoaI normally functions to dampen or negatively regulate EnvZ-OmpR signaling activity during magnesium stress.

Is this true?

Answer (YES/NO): NO